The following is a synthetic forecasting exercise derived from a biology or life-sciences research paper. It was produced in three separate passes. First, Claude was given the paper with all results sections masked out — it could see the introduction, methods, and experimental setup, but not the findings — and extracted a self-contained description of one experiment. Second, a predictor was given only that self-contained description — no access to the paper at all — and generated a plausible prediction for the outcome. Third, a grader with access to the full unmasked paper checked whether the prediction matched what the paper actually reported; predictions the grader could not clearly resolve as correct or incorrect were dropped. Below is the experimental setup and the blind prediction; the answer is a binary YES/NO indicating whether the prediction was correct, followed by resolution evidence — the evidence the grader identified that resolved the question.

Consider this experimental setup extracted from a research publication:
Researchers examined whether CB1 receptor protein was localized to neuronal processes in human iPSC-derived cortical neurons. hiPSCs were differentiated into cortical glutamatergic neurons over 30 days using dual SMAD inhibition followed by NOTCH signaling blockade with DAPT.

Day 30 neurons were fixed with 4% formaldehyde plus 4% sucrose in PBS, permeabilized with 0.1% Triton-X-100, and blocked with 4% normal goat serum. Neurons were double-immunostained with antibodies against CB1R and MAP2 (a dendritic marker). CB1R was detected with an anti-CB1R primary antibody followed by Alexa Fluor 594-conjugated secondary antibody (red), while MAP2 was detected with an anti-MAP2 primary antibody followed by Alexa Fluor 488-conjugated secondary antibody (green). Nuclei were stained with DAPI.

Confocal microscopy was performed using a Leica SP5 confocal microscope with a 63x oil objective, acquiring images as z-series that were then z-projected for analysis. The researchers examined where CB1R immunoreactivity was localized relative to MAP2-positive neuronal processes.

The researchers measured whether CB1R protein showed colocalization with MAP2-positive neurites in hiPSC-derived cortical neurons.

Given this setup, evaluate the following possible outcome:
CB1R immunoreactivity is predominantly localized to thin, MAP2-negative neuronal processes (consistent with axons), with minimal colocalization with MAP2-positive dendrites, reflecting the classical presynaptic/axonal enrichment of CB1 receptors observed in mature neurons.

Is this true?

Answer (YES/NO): NO